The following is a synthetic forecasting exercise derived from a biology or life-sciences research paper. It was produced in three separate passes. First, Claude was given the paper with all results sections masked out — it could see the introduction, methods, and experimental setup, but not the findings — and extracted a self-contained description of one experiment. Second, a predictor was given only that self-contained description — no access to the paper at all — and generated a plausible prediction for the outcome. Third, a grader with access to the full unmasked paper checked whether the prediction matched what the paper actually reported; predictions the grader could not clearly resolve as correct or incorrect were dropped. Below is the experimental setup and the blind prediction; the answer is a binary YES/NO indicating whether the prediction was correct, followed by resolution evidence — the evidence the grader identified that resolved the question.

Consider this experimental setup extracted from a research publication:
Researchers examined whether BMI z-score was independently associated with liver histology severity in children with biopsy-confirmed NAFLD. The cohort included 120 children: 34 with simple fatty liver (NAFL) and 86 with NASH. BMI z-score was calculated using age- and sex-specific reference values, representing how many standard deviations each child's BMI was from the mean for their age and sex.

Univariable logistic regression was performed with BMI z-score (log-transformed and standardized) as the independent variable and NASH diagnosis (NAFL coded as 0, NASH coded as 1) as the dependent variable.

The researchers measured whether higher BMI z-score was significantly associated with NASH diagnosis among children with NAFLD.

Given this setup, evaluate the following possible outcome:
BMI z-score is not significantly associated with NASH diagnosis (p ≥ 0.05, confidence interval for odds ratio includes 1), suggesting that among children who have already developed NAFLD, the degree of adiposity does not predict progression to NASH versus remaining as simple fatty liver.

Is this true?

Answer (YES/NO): YES